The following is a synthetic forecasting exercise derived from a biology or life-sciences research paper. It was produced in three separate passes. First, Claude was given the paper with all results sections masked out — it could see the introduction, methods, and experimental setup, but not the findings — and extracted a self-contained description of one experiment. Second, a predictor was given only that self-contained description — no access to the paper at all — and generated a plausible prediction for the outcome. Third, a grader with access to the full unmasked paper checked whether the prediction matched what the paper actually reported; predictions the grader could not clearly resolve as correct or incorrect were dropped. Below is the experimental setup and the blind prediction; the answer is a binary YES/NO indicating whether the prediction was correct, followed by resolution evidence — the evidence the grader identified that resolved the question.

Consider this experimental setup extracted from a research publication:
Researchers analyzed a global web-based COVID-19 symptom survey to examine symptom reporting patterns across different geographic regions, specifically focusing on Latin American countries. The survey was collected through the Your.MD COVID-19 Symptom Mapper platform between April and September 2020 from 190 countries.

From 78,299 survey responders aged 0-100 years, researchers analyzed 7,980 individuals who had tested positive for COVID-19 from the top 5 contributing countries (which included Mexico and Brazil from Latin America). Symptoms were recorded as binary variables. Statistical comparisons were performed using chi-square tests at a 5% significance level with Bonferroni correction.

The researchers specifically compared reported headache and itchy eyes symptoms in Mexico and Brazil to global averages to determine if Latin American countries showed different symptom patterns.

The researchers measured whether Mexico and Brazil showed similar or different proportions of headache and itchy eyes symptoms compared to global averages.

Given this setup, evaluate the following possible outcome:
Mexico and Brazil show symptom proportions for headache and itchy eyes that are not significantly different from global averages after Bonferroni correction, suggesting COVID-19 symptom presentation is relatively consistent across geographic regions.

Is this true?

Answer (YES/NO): NO